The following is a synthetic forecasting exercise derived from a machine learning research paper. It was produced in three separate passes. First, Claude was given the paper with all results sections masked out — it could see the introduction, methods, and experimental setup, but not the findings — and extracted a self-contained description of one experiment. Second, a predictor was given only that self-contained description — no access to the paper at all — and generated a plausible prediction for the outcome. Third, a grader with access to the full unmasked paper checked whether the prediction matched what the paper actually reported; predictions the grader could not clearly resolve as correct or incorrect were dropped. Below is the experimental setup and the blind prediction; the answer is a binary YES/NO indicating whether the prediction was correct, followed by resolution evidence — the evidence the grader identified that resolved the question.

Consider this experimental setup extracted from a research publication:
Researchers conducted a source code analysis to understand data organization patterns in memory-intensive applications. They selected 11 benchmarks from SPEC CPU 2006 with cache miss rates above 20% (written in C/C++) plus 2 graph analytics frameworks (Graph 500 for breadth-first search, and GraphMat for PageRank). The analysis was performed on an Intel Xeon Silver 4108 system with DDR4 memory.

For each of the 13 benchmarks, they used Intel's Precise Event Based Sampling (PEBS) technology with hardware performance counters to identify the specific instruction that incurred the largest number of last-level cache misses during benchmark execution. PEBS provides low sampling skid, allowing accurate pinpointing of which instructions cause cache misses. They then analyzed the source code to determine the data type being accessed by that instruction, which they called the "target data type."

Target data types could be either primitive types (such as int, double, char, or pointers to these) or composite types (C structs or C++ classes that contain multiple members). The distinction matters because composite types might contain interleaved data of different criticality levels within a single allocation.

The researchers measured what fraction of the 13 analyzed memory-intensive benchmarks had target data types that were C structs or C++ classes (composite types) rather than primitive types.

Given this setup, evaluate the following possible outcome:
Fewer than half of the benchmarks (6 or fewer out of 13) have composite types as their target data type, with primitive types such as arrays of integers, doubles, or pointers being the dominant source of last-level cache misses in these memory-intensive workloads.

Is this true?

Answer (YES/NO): NO